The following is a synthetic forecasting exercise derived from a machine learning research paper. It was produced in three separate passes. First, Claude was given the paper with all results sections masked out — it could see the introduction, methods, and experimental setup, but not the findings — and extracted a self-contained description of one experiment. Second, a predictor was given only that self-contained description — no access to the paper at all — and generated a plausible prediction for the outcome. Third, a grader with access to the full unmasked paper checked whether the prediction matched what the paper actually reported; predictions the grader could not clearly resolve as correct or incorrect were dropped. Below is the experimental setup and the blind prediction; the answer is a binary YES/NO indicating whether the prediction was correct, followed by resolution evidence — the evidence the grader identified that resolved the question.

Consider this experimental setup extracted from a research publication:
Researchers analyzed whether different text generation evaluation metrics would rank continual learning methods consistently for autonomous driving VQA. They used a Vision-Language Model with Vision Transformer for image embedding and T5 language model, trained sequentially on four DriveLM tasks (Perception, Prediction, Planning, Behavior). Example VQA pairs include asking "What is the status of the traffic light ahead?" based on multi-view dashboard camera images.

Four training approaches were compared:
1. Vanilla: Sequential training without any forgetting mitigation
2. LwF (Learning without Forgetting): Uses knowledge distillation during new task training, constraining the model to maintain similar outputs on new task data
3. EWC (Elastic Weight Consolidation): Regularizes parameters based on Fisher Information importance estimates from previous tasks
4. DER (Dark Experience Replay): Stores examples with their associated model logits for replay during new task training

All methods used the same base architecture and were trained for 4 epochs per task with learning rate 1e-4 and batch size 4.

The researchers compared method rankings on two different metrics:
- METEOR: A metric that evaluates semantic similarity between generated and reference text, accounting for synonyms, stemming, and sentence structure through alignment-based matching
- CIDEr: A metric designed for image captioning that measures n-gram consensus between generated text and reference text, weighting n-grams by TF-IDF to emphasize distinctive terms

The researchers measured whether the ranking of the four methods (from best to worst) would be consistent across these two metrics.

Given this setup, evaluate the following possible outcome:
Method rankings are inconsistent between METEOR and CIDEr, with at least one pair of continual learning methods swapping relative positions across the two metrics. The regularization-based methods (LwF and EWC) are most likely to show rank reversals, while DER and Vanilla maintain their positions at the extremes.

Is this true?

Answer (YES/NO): NO